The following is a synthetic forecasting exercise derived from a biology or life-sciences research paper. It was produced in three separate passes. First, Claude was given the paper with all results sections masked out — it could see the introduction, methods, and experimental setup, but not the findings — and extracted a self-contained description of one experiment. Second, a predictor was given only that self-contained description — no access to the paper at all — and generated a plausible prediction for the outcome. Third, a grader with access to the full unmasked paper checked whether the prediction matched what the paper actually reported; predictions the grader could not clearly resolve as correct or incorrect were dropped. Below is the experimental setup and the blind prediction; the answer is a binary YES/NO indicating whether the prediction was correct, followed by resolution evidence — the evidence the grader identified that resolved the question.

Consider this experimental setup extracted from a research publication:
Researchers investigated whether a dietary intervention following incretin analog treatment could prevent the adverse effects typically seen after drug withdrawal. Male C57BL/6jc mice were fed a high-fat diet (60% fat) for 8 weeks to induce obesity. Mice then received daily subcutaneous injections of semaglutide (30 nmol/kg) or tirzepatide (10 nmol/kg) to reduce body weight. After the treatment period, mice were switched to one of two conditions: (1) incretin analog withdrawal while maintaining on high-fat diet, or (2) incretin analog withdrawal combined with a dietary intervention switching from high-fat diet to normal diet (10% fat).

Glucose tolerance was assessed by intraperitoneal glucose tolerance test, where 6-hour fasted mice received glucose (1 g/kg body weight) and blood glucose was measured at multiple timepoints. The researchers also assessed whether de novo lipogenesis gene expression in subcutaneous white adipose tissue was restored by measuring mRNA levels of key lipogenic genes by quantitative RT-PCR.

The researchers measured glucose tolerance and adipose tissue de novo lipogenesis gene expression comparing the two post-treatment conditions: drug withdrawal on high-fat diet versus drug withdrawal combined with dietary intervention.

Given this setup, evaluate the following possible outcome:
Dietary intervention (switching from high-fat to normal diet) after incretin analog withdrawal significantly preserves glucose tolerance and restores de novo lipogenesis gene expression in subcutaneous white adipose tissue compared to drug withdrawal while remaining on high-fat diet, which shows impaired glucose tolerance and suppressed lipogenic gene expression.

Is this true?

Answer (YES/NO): YES